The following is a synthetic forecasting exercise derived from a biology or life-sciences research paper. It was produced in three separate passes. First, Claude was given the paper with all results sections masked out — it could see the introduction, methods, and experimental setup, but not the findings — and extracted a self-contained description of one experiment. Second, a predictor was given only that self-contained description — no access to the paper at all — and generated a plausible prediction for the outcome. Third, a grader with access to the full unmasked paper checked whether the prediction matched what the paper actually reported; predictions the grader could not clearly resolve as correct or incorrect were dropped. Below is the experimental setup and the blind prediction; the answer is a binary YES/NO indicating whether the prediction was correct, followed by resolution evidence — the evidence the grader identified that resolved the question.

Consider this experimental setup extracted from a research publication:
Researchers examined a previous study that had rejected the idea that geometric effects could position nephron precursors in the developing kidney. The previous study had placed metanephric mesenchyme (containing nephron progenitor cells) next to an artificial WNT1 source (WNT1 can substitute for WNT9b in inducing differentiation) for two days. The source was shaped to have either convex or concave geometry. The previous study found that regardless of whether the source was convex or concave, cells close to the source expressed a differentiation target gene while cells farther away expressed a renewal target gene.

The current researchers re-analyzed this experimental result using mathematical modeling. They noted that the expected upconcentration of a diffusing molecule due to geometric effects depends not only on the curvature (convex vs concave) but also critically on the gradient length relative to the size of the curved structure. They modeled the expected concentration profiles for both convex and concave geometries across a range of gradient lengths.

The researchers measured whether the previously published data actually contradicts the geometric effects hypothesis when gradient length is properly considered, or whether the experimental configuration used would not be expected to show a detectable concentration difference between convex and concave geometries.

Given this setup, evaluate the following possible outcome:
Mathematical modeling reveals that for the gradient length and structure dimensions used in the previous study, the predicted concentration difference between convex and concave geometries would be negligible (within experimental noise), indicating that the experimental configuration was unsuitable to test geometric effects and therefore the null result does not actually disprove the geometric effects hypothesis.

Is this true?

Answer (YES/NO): YES